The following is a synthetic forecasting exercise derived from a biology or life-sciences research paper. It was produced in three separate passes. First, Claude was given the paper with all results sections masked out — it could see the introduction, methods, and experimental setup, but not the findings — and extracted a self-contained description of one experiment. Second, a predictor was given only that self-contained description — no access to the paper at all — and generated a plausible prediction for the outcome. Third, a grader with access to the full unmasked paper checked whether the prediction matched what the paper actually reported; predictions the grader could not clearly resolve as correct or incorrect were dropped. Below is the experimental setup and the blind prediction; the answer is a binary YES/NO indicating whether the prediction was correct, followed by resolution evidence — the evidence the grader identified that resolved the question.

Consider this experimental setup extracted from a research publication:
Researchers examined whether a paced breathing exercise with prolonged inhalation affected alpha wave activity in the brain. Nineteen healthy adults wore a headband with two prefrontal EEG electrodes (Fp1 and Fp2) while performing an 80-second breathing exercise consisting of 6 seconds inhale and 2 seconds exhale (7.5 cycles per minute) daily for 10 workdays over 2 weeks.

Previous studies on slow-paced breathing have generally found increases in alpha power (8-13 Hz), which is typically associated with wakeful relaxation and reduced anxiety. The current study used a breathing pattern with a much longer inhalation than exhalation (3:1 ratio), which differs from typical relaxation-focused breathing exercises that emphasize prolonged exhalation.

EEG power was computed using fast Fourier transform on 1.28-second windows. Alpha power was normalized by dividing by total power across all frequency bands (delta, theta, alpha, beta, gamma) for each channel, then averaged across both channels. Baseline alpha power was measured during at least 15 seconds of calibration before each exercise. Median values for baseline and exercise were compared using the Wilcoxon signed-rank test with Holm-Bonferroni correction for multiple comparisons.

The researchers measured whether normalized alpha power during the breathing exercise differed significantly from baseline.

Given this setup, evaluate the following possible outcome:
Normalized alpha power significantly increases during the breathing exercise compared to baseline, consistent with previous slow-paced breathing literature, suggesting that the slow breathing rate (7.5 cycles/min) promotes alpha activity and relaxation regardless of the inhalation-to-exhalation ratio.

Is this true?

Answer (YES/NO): NO